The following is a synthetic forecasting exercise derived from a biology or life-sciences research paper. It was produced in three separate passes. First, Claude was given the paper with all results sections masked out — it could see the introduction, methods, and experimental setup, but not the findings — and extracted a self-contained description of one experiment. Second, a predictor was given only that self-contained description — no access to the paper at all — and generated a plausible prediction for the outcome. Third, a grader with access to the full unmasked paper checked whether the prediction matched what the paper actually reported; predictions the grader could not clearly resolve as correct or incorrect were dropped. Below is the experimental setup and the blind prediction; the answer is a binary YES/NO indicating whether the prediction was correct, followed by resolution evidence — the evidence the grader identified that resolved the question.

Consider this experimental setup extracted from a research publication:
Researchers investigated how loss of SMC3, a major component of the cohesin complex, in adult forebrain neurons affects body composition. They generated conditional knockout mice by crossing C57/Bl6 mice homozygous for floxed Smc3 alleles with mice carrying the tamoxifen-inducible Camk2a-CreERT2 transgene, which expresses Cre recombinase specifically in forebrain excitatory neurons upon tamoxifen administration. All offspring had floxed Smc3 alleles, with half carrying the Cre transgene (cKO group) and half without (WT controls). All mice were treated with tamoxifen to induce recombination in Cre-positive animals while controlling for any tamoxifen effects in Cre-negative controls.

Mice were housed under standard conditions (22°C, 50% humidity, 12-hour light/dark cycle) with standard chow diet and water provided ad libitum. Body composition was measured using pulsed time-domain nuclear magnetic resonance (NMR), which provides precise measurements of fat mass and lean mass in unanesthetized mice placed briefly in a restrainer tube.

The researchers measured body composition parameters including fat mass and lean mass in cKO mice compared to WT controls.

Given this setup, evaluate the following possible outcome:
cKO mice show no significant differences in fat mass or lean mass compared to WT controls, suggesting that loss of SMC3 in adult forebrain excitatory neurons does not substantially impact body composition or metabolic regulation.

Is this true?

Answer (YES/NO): NO